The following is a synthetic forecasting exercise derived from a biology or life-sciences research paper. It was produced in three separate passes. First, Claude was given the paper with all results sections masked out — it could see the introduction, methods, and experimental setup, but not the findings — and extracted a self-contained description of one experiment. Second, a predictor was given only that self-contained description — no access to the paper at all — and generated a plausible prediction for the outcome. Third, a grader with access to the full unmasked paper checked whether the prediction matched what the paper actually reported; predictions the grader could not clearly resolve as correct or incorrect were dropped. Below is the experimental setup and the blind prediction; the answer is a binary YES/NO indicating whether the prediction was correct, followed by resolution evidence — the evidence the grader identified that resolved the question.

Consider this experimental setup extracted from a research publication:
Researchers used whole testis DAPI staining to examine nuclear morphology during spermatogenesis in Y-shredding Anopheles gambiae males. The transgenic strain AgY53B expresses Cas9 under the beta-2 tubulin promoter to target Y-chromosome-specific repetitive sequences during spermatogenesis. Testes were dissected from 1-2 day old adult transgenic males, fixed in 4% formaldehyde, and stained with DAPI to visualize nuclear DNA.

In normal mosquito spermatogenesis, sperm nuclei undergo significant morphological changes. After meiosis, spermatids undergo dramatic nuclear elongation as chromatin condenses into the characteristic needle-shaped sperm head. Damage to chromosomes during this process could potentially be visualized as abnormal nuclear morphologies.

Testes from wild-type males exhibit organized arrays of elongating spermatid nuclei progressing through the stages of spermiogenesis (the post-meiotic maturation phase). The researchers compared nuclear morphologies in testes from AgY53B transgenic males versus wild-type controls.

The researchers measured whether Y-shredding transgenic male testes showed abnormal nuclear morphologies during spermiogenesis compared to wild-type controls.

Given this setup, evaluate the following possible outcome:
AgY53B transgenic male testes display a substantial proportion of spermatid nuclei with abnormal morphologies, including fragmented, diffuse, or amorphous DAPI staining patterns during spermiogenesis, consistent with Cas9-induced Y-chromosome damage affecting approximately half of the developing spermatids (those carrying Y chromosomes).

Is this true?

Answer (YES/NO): NO